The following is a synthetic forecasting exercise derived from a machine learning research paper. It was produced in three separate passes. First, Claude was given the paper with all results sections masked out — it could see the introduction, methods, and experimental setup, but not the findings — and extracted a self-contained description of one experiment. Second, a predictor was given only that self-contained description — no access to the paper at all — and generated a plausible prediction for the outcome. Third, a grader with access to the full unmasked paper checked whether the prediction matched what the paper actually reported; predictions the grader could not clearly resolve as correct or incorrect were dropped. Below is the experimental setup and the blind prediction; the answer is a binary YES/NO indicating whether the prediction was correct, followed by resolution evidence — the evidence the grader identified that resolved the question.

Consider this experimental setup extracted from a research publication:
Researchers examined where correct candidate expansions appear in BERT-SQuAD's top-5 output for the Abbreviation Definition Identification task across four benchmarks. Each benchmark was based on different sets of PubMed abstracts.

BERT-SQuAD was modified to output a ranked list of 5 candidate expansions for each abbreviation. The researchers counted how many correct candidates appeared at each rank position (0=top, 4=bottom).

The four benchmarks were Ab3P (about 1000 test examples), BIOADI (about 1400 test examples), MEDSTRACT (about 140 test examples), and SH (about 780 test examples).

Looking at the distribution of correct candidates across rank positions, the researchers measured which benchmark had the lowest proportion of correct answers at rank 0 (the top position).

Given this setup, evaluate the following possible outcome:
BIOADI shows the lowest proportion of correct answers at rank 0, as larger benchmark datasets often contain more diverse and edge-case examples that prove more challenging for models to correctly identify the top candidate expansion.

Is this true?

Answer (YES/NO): YES